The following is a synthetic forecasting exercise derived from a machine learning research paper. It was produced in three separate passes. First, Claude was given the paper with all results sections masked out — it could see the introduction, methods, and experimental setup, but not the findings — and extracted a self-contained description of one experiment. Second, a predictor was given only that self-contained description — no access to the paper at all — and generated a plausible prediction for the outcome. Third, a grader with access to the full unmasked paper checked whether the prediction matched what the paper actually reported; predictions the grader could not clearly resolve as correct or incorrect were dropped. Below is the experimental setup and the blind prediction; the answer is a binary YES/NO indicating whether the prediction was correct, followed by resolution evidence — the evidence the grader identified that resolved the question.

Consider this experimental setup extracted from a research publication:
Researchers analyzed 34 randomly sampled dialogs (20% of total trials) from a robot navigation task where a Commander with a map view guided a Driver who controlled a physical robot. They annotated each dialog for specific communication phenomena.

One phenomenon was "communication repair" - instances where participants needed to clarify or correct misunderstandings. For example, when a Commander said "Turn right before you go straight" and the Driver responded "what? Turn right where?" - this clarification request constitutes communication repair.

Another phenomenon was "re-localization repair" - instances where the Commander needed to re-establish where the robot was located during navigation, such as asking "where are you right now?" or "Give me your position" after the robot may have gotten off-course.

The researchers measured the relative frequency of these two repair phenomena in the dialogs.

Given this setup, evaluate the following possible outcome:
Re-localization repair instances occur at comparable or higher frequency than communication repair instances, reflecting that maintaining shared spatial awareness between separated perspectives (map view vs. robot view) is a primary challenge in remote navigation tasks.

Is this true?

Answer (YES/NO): NO